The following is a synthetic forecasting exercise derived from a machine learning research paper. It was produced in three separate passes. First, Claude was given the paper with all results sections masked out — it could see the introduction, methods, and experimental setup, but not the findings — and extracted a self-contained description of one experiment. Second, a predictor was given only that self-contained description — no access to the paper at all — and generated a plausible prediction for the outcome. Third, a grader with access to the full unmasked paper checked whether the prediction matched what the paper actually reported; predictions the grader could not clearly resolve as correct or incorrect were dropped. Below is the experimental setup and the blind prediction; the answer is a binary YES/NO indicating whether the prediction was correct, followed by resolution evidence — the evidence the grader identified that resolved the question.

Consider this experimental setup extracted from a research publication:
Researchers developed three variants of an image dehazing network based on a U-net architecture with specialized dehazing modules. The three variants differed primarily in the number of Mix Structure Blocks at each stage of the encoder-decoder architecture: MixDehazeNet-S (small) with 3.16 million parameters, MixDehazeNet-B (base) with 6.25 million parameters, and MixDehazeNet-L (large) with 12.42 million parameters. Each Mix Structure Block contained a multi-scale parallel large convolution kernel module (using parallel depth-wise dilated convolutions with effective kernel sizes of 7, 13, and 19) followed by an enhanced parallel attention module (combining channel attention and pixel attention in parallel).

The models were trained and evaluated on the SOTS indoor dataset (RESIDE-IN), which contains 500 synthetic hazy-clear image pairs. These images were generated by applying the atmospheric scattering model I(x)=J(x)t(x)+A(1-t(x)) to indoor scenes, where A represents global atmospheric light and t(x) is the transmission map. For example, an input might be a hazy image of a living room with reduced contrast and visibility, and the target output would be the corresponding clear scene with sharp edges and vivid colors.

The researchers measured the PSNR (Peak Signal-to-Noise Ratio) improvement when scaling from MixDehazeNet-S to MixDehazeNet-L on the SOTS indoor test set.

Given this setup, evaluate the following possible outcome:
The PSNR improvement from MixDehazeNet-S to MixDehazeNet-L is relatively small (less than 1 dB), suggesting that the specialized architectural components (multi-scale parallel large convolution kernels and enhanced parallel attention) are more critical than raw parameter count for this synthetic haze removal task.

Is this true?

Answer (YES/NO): NO